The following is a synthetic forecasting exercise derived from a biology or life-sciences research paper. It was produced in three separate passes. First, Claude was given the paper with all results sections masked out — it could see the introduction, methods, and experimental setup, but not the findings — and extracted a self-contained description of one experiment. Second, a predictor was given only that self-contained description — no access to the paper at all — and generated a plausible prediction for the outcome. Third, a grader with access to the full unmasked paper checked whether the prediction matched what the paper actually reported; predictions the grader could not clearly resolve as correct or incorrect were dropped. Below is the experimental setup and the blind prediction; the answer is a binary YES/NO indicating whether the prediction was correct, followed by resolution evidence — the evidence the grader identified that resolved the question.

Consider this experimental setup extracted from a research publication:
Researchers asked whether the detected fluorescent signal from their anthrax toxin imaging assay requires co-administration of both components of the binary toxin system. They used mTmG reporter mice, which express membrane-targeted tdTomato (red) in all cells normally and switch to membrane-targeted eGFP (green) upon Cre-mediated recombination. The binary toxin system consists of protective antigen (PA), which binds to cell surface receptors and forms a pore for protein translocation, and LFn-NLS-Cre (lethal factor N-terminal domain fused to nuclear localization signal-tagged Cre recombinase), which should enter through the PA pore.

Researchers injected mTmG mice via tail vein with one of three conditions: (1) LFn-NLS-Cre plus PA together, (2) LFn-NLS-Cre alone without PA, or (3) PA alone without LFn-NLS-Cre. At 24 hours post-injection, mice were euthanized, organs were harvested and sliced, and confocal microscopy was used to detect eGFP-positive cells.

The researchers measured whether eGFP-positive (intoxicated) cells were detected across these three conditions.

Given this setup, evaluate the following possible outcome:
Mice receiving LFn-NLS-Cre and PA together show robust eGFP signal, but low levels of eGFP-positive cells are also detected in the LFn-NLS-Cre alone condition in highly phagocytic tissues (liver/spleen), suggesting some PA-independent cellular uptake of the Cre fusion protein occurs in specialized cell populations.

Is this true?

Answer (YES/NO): NO